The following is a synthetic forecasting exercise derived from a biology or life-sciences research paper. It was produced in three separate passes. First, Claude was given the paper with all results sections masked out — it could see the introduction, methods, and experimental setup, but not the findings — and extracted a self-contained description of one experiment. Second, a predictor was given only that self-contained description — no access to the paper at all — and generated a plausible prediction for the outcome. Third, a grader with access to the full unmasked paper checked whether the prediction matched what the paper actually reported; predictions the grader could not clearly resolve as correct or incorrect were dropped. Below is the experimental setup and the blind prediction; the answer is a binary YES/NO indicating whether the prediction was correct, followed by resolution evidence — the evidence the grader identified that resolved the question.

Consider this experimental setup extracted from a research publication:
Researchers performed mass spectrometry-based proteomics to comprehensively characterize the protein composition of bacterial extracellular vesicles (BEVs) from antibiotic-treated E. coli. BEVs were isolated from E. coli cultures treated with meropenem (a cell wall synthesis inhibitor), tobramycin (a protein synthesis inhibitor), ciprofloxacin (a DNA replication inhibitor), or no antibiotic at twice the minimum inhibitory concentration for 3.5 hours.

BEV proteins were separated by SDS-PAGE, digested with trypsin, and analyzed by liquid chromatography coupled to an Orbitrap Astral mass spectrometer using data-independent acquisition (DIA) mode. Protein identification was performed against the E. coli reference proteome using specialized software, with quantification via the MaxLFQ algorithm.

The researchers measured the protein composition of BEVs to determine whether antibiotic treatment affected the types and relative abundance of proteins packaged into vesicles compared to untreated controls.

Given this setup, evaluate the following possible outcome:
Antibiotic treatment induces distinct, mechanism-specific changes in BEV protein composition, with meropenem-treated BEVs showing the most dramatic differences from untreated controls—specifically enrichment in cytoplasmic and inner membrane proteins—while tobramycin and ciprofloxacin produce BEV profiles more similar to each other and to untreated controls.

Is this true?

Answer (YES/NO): NO